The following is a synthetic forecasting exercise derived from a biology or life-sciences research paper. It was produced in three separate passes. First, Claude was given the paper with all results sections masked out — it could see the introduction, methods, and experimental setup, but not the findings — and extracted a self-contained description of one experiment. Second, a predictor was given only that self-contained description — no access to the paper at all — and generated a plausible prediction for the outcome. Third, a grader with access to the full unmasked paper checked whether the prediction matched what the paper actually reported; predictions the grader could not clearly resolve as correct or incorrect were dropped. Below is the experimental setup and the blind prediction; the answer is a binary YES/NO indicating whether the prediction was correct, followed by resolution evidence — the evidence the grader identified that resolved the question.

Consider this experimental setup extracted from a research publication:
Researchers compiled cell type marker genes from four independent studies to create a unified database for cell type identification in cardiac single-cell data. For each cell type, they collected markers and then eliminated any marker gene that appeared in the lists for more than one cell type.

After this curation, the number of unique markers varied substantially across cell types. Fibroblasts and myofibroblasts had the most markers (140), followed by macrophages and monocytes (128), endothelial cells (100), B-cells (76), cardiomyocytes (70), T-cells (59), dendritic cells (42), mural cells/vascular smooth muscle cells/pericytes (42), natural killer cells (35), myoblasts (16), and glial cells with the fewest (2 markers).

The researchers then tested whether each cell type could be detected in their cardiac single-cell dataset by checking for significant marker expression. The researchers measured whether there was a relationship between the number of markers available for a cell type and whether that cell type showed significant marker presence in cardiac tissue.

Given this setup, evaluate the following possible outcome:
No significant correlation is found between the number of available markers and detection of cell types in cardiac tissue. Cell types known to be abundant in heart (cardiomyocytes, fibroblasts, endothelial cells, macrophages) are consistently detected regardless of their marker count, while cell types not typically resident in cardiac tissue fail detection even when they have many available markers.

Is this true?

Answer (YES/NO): YES